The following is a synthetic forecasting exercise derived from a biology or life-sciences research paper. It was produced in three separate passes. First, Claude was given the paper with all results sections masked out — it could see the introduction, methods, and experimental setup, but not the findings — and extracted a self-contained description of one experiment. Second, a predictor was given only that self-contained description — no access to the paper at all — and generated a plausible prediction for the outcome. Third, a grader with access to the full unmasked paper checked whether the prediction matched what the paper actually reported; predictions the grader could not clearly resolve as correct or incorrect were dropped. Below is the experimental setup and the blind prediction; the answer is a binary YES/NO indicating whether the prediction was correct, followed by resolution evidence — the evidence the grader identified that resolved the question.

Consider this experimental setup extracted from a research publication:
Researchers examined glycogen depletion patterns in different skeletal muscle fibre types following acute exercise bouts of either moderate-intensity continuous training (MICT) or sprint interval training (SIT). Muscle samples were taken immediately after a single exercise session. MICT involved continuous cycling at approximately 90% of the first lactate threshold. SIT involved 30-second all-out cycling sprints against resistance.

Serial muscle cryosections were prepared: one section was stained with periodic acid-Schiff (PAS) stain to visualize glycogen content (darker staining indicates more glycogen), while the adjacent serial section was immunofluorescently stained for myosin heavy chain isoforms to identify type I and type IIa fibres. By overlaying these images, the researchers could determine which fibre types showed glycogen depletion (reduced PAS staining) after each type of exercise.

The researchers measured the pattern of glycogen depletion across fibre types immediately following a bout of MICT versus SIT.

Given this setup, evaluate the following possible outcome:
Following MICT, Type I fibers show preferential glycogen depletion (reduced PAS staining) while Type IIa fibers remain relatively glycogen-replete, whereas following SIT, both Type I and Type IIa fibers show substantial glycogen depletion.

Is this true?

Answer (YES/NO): YES